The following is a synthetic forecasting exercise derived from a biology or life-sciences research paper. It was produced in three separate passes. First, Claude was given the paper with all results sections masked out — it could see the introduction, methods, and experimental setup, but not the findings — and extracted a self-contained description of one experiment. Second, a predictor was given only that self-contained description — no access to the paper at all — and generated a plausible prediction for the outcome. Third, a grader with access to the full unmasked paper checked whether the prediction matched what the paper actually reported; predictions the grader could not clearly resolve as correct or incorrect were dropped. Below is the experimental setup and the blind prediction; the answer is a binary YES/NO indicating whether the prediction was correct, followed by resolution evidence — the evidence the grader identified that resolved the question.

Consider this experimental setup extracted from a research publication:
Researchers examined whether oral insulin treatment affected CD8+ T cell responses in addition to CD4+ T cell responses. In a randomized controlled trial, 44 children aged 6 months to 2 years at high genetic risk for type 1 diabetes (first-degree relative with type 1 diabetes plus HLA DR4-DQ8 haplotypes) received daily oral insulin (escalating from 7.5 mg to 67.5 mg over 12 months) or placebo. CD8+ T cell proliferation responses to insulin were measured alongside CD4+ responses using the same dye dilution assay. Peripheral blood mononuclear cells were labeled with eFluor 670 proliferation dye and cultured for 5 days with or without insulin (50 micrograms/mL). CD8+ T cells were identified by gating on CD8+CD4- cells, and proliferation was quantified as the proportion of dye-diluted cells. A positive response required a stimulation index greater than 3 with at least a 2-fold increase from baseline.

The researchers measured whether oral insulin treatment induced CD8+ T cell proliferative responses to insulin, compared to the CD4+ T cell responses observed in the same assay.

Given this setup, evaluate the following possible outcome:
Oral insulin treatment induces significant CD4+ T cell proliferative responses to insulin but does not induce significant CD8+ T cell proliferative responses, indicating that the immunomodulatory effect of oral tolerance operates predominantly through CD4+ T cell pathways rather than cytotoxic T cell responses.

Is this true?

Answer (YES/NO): NO